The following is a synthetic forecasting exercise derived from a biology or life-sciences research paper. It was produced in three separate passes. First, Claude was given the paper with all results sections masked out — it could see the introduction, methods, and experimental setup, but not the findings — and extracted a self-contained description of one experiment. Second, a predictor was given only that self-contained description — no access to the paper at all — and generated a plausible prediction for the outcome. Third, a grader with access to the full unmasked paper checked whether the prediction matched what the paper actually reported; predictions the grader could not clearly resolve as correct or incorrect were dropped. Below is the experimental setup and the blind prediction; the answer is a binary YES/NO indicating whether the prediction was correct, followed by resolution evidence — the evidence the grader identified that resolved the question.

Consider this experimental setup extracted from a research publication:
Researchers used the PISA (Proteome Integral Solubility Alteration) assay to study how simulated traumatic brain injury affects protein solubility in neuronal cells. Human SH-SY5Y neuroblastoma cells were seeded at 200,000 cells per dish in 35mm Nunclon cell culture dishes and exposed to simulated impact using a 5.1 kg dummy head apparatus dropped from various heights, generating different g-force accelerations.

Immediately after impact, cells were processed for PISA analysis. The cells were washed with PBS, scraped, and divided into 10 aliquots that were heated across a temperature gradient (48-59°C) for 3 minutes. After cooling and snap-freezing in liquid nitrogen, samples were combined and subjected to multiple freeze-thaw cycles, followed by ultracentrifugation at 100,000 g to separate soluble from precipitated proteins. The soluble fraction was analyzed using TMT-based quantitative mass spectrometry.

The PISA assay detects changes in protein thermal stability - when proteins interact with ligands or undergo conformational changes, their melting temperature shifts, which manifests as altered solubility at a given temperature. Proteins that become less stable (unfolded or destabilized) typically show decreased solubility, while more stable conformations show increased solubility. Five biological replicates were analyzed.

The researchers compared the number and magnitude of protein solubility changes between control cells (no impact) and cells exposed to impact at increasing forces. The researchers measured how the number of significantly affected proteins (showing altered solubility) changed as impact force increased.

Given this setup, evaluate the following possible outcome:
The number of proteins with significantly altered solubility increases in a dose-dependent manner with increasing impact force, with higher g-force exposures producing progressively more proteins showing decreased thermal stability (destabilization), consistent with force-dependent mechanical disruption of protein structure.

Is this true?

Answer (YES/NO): NO